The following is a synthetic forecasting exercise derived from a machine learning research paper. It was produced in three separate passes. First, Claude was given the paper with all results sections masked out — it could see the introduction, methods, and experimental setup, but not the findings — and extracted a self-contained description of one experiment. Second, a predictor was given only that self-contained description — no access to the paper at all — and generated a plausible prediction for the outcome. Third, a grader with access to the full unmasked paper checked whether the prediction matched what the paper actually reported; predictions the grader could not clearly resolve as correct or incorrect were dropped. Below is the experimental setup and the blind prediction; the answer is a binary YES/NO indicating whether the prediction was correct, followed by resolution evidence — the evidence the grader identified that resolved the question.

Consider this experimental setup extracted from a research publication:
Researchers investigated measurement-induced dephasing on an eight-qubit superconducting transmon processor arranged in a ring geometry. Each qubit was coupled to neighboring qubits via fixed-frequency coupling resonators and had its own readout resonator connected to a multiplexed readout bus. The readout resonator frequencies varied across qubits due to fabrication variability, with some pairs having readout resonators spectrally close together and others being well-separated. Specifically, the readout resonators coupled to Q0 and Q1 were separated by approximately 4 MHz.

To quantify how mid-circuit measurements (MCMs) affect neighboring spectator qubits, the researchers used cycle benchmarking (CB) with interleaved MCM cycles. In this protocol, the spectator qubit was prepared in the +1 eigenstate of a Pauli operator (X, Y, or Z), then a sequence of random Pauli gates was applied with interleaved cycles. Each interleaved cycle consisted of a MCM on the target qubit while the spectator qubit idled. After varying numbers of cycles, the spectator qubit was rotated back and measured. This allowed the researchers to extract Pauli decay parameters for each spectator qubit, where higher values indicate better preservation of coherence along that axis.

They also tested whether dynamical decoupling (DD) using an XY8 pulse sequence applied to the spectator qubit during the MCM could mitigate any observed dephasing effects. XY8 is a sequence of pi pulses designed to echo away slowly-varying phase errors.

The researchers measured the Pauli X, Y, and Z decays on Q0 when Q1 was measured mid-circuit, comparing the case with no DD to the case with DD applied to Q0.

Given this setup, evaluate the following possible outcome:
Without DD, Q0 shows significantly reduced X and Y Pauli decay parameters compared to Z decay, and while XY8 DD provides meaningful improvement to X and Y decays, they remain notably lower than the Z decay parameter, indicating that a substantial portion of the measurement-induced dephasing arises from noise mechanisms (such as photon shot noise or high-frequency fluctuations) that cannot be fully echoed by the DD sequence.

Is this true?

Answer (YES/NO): NO